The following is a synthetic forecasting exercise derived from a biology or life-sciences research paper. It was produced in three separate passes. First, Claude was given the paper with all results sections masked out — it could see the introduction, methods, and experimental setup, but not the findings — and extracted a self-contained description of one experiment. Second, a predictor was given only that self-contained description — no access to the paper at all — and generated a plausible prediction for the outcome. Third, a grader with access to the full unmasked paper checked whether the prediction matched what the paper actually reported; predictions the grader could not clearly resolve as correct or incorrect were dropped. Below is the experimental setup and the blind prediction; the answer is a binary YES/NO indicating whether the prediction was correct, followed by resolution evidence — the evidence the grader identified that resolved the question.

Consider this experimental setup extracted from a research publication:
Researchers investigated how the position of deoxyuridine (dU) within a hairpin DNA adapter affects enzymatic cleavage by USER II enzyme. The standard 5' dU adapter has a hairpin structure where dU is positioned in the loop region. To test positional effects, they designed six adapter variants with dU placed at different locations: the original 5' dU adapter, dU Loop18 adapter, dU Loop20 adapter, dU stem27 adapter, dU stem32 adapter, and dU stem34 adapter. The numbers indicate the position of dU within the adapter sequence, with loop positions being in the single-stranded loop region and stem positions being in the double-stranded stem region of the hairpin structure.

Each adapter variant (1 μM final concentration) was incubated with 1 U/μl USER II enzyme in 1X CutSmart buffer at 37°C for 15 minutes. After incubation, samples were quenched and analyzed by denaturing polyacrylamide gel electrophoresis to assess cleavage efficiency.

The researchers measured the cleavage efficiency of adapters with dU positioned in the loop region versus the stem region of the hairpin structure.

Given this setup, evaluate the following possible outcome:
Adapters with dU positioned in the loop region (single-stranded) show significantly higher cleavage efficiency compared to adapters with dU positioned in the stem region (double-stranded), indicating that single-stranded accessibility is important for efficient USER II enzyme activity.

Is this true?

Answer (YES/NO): NO